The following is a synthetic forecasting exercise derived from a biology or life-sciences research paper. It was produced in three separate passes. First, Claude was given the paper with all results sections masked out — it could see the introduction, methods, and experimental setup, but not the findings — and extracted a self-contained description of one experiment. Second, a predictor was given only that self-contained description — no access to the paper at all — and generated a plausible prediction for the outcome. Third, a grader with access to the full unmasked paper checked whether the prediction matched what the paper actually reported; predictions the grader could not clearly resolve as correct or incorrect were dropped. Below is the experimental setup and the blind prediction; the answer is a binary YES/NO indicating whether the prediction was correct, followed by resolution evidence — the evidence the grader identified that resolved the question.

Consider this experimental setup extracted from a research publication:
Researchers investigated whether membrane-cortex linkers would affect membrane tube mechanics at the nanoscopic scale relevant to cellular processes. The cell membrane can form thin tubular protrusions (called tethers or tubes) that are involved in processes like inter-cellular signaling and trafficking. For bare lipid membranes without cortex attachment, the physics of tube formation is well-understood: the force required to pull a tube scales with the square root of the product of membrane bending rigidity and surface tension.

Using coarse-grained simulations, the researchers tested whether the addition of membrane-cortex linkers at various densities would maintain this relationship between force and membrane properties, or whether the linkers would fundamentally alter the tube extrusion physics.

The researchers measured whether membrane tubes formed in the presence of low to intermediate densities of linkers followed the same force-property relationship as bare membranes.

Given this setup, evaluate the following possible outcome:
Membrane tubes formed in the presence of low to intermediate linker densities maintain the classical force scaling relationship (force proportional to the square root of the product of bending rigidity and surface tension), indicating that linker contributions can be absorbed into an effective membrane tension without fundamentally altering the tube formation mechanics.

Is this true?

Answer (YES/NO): NO